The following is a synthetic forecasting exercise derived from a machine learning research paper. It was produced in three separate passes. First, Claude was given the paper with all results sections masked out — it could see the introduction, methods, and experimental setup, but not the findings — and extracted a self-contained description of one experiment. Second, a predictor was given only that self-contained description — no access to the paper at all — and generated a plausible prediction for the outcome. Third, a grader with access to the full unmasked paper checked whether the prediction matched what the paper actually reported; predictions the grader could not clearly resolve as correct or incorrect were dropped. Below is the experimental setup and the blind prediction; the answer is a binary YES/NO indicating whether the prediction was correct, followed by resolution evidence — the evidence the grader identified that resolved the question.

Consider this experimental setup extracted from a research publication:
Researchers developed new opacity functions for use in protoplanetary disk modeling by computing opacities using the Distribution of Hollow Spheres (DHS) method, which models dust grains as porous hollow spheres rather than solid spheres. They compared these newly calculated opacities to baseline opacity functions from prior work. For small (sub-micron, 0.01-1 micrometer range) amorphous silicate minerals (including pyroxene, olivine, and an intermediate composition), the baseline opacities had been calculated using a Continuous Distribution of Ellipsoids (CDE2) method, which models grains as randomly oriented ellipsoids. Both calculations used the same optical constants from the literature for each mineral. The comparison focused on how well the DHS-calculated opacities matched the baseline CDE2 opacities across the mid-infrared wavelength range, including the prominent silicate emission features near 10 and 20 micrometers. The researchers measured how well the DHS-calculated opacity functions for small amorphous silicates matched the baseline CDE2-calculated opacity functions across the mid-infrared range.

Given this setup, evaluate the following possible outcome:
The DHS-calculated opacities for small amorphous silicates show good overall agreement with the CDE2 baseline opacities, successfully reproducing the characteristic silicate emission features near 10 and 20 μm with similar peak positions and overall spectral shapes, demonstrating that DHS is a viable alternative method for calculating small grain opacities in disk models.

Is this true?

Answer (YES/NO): YES